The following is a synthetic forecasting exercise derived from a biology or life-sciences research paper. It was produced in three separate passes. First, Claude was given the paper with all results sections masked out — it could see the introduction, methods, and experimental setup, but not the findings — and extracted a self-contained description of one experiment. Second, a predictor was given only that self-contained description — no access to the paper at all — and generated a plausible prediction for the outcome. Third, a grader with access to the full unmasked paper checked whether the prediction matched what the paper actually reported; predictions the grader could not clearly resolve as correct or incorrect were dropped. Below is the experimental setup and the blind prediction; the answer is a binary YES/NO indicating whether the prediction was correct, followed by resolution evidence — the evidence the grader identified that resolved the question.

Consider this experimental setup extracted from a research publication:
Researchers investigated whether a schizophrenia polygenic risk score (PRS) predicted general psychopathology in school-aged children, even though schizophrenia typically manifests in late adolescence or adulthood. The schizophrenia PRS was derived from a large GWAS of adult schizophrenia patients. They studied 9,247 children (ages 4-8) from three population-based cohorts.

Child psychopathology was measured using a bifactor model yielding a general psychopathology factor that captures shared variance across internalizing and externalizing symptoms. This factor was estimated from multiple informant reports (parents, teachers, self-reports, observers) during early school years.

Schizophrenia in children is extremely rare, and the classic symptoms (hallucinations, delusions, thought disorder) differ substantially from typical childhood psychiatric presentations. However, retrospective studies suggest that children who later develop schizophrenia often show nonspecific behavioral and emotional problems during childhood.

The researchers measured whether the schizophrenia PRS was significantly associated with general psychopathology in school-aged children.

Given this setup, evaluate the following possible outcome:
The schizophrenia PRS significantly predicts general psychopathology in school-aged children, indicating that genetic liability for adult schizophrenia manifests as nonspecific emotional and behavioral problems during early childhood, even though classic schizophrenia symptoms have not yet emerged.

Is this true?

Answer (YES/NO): YES